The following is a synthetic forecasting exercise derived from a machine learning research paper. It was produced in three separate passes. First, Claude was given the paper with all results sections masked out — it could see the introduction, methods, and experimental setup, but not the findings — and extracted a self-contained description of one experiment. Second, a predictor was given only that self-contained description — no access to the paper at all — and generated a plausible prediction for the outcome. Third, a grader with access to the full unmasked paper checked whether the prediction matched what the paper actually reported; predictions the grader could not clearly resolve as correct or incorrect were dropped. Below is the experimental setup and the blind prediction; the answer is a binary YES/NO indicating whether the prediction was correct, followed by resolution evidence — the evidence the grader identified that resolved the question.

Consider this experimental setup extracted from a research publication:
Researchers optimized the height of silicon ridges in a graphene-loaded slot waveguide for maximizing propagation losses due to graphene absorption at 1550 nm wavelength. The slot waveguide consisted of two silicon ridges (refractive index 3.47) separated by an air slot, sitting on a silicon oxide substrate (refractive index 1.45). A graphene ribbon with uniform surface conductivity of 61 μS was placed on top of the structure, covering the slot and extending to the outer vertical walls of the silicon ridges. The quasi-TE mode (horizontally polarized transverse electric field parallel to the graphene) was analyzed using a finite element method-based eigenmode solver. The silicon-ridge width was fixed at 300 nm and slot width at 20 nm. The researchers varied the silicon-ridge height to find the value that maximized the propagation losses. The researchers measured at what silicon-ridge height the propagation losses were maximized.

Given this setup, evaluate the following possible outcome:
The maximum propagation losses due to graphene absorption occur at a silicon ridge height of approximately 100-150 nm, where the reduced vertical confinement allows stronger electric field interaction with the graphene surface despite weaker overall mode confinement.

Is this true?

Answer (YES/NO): YES